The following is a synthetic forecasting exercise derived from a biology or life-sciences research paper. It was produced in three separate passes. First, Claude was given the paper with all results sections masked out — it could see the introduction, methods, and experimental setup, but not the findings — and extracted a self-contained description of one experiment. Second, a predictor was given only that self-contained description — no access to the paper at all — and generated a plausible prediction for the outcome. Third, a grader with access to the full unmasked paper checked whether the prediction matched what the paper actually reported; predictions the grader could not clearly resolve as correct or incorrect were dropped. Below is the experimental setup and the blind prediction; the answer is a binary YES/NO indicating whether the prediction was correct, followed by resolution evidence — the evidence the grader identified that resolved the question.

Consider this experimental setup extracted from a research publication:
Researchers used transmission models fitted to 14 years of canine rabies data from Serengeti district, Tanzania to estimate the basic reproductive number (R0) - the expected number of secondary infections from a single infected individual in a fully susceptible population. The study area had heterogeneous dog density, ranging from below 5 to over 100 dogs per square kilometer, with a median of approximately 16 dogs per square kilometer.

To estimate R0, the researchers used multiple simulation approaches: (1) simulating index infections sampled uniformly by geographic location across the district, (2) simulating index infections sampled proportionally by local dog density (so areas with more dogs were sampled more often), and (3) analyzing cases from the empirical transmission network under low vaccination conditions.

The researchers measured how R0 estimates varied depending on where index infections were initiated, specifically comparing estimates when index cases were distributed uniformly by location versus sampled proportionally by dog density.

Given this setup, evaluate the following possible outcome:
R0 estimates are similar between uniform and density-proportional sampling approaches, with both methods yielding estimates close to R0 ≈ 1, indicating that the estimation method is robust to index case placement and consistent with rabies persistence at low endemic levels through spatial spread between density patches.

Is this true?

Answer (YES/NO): NO